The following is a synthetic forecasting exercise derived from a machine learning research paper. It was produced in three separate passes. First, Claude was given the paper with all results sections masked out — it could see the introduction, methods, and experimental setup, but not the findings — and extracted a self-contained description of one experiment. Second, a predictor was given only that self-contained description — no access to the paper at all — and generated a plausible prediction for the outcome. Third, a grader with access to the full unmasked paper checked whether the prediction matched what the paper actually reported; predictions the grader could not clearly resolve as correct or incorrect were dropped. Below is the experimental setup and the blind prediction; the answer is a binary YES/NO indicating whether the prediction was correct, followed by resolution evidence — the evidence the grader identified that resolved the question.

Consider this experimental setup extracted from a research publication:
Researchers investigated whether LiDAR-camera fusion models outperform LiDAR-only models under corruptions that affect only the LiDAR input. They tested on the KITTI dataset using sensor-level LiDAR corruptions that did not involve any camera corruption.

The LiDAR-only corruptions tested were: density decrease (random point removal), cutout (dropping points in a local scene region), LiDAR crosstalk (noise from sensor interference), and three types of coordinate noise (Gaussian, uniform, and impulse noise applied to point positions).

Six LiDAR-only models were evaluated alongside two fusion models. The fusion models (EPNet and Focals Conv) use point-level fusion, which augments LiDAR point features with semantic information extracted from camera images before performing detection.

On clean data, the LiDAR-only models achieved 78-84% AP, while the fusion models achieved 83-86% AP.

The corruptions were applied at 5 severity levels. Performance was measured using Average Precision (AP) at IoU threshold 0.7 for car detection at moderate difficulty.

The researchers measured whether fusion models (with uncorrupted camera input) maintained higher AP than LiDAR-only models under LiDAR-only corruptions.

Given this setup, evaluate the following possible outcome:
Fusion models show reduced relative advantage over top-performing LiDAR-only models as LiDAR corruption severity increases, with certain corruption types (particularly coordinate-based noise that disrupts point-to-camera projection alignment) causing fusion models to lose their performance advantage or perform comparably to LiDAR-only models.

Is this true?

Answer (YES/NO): NO